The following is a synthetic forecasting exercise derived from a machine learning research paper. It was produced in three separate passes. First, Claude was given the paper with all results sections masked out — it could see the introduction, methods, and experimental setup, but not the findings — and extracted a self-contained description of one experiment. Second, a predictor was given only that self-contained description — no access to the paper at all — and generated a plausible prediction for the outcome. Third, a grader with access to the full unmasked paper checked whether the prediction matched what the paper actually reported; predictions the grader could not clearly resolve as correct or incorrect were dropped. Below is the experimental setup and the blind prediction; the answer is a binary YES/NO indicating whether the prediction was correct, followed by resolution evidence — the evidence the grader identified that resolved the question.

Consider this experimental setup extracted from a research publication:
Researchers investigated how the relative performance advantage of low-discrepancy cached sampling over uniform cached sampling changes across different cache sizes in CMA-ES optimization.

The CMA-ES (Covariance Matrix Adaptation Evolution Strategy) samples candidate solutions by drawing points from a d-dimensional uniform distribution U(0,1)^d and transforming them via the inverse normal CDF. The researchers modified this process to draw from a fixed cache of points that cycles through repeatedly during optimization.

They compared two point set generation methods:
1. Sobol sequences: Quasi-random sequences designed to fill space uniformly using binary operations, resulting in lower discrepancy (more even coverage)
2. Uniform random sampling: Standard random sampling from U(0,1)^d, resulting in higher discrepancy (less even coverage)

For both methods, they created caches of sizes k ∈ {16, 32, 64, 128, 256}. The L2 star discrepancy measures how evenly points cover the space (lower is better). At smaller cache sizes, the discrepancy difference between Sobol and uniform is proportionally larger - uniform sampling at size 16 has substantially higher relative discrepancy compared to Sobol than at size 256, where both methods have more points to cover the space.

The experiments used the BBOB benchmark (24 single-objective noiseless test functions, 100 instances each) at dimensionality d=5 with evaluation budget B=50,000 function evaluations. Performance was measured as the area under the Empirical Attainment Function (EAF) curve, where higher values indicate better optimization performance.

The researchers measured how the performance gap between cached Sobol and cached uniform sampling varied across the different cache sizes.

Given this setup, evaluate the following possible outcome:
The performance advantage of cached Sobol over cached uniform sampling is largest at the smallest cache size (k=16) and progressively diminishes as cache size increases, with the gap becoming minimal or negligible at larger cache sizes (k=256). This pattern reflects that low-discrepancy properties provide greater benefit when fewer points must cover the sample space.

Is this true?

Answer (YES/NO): NO